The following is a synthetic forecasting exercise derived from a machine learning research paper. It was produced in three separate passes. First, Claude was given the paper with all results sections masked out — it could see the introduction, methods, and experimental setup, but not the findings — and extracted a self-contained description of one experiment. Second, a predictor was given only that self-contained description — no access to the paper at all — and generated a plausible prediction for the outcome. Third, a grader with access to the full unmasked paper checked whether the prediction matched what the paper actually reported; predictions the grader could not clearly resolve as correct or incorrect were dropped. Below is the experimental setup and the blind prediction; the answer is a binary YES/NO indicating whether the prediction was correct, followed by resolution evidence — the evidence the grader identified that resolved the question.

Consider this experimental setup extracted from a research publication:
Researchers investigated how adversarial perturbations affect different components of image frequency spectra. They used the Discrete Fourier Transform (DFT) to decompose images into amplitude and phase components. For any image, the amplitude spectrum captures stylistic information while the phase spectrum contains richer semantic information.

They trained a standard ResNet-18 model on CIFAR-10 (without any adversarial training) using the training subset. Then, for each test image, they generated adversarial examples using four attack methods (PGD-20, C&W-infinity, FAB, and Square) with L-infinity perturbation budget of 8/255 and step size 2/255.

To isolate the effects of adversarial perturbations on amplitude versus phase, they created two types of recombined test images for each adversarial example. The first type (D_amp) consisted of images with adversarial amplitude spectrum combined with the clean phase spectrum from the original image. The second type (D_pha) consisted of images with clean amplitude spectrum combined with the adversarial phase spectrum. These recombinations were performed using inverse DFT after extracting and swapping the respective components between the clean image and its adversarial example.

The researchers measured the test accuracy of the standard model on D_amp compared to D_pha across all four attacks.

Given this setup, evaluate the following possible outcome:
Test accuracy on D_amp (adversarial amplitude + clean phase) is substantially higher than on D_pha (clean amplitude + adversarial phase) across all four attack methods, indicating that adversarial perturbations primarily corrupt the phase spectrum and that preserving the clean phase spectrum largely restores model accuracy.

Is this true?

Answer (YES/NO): YES